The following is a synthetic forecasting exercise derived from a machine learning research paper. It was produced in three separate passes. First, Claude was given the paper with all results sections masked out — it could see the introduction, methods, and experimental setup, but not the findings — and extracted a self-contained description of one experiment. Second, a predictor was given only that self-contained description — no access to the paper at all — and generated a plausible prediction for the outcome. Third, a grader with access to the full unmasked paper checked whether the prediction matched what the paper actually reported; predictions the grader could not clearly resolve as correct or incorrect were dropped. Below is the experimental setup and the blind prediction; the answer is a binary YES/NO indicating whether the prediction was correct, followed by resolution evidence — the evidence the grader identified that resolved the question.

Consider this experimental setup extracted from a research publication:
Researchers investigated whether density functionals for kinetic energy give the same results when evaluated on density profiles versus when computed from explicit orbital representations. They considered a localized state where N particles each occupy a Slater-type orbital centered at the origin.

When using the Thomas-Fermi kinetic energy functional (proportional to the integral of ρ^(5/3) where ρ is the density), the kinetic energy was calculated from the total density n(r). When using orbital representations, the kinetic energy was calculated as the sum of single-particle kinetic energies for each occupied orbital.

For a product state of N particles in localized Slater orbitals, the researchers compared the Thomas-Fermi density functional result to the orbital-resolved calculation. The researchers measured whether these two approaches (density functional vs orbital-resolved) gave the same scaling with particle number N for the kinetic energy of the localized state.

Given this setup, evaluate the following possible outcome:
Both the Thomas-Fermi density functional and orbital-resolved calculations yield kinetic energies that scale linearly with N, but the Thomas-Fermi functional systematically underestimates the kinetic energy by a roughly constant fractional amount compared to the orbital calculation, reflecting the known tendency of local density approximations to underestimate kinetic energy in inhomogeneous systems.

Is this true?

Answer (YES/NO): NO